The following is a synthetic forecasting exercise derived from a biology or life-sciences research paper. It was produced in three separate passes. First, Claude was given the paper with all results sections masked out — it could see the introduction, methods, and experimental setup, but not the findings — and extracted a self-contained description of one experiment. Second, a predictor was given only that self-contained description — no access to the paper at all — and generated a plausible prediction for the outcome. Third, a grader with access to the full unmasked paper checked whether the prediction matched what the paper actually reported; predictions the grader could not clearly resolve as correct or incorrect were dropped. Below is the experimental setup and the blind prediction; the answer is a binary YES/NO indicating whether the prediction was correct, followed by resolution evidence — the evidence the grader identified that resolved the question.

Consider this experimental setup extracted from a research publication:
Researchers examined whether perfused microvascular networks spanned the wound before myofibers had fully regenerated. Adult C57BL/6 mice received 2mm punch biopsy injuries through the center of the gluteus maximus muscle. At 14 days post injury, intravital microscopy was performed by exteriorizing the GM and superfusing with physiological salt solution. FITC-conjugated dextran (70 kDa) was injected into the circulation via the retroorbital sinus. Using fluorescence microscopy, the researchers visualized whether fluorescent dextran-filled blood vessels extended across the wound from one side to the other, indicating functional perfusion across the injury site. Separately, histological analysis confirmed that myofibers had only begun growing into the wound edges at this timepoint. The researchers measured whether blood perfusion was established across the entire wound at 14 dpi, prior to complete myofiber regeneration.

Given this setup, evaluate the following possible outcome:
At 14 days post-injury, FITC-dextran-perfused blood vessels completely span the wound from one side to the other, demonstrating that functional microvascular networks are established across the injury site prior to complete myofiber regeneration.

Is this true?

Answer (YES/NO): YES